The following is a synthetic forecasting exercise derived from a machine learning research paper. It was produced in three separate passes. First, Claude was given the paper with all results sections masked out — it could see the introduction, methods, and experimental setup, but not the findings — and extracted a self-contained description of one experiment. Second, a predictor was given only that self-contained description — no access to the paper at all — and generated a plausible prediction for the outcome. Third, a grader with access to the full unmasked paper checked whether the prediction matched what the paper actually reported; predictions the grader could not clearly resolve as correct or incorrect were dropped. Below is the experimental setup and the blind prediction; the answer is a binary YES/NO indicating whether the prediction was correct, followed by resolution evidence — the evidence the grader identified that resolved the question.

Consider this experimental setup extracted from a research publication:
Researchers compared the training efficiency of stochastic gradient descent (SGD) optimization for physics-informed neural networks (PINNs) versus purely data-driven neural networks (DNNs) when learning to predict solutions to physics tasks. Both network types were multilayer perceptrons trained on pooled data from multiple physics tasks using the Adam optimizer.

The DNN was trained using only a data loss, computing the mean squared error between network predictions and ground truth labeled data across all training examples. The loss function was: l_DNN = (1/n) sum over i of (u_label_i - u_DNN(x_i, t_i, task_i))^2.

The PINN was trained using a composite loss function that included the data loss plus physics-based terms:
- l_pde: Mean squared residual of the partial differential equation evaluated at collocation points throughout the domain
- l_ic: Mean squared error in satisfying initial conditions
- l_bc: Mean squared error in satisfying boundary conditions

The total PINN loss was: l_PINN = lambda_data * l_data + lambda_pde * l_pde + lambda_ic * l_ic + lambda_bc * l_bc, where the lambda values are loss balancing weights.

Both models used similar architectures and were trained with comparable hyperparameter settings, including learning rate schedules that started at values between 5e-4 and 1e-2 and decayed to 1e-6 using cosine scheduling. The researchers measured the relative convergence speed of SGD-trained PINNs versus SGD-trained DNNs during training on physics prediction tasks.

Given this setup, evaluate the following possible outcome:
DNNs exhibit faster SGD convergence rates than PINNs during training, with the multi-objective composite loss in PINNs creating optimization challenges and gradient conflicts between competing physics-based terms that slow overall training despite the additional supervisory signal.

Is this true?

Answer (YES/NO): YES